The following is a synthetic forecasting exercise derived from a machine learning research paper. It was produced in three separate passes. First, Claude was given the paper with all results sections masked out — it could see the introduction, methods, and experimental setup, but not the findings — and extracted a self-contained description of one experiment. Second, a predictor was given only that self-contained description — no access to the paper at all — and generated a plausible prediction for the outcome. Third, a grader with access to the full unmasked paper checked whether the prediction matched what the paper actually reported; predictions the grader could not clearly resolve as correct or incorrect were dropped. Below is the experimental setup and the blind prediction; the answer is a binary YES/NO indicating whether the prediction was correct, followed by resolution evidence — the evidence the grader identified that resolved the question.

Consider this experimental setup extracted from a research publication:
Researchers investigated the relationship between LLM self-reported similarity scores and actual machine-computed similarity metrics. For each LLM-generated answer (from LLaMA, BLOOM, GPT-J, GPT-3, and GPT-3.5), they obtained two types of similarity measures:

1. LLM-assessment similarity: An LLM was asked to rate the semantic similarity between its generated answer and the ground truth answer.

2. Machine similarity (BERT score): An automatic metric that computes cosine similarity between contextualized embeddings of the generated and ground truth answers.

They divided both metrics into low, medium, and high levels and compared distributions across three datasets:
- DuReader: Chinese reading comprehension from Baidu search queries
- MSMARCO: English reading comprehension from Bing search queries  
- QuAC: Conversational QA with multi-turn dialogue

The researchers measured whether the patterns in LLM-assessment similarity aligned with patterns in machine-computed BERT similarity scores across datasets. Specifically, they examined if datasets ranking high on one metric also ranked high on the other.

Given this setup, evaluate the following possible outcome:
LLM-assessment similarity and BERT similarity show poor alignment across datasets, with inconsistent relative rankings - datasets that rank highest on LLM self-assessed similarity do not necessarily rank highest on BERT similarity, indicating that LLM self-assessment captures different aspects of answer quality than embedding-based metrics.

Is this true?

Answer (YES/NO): NO